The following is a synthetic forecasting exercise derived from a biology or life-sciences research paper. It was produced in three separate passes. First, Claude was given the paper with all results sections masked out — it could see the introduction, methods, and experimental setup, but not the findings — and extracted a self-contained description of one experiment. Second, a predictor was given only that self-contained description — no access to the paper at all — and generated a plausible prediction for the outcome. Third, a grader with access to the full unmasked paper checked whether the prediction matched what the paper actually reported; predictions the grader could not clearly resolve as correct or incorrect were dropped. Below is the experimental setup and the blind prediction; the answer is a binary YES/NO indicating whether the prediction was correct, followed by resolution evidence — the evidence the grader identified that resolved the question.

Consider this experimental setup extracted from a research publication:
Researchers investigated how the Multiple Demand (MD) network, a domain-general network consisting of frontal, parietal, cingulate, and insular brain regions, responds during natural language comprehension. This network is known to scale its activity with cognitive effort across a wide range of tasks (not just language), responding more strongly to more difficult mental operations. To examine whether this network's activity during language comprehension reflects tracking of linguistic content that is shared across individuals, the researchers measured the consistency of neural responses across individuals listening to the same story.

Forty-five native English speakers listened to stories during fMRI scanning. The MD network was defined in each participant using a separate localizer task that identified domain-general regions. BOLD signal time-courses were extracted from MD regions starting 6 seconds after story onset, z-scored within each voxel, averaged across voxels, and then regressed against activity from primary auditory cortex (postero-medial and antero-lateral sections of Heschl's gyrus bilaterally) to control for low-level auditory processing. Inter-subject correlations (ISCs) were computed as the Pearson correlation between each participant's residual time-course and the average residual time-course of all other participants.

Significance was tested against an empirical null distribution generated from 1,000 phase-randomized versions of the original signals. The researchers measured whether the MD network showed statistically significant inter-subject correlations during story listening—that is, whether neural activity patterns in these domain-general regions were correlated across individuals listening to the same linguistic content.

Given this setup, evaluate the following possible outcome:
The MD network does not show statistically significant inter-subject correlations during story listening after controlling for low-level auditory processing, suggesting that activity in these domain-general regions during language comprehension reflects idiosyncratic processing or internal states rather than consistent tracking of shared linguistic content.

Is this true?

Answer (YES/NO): NO